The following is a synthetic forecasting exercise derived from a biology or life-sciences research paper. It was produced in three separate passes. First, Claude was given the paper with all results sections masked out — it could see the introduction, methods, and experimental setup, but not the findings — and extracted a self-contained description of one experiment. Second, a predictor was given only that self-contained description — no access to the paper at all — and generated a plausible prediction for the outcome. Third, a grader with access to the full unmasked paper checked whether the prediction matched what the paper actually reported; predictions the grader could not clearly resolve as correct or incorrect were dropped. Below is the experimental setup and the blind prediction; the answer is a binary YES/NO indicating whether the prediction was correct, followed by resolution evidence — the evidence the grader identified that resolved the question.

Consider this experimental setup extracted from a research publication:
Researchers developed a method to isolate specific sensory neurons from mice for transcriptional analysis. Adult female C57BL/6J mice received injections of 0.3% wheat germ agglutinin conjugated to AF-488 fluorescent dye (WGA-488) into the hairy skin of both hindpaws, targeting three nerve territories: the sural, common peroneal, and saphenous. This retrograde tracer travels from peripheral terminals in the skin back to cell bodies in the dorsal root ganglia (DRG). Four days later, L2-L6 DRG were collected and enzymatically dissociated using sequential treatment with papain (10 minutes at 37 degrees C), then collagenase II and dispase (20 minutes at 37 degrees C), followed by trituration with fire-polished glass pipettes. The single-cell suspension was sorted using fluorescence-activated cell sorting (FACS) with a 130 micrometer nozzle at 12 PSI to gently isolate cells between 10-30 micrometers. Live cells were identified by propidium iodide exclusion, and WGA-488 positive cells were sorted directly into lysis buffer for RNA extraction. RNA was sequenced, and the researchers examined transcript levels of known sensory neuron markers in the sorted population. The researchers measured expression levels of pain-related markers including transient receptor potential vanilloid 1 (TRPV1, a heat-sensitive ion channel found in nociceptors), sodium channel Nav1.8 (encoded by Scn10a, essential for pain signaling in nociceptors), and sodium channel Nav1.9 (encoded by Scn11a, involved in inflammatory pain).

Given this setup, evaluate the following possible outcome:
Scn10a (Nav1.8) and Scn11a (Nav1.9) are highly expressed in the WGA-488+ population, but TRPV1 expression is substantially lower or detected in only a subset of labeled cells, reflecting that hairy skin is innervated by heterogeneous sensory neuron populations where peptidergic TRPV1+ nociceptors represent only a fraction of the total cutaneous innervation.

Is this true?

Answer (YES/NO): NO